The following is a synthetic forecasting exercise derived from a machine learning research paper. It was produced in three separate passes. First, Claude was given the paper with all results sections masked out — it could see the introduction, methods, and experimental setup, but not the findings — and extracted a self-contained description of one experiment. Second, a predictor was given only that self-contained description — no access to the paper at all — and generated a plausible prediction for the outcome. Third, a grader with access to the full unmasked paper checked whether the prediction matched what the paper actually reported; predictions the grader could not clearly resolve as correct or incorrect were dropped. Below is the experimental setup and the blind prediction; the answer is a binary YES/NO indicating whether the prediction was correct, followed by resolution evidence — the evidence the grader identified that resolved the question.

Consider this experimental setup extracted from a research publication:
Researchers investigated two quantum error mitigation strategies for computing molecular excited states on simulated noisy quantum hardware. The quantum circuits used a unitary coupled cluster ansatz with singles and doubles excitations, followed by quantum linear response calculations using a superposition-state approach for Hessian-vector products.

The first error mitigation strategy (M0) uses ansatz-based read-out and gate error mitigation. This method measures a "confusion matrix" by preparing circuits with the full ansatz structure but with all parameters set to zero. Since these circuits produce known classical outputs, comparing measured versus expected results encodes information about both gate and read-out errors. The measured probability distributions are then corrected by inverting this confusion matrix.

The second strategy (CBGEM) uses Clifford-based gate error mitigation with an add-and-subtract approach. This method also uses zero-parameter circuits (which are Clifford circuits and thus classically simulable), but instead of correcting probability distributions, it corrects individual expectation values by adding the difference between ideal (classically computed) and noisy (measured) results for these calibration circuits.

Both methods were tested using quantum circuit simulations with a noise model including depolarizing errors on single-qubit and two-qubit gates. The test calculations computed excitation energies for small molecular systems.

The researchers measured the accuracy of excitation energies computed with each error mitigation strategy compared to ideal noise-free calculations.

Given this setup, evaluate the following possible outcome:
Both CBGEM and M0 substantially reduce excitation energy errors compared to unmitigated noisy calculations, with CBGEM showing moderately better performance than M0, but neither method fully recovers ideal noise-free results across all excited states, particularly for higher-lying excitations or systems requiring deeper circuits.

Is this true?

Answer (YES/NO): NO